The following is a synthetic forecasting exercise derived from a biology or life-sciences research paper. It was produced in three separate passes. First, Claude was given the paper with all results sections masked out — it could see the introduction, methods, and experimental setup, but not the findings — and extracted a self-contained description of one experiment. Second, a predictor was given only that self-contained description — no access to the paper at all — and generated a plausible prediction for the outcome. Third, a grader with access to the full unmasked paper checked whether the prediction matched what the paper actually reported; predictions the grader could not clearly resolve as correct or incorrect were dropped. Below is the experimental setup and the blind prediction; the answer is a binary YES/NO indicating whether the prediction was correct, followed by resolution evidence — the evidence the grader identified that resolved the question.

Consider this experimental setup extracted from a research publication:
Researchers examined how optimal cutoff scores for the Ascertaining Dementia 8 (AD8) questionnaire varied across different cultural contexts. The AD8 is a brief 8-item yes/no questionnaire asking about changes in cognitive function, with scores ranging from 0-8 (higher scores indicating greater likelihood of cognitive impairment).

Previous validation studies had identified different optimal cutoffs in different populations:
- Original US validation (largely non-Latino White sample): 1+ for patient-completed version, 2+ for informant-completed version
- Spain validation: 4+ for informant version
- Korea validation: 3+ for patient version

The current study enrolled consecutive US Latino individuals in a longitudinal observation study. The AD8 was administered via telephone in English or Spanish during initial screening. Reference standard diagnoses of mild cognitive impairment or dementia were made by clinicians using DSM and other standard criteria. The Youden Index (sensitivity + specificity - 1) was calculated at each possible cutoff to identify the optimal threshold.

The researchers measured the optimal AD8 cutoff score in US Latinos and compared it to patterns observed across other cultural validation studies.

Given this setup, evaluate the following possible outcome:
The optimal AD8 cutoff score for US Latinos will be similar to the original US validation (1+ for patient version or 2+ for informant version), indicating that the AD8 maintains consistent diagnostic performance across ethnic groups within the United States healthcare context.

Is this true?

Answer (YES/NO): NO